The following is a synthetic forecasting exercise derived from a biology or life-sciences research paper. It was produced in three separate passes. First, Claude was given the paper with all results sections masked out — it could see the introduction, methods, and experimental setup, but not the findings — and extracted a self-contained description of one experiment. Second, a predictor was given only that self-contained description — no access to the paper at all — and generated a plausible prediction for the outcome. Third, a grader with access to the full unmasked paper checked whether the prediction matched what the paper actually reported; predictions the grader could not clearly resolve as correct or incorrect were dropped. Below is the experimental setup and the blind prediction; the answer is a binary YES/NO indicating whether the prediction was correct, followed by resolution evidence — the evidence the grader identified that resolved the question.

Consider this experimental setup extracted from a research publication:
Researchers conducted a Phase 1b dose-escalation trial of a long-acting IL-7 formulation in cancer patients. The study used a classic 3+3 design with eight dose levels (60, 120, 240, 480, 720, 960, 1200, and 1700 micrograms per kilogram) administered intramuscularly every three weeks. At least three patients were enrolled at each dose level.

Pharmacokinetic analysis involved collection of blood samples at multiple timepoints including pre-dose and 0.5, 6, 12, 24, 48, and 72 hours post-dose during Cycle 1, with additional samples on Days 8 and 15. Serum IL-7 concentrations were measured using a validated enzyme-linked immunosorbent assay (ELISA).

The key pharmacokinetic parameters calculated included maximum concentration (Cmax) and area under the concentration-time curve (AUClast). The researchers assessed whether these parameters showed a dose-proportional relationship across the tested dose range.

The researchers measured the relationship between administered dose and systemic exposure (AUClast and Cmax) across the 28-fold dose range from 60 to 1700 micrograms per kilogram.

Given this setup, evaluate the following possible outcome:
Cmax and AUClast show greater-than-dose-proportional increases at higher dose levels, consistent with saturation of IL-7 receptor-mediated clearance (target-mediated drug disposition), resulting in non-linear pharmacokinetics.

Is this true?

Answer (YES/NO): NO